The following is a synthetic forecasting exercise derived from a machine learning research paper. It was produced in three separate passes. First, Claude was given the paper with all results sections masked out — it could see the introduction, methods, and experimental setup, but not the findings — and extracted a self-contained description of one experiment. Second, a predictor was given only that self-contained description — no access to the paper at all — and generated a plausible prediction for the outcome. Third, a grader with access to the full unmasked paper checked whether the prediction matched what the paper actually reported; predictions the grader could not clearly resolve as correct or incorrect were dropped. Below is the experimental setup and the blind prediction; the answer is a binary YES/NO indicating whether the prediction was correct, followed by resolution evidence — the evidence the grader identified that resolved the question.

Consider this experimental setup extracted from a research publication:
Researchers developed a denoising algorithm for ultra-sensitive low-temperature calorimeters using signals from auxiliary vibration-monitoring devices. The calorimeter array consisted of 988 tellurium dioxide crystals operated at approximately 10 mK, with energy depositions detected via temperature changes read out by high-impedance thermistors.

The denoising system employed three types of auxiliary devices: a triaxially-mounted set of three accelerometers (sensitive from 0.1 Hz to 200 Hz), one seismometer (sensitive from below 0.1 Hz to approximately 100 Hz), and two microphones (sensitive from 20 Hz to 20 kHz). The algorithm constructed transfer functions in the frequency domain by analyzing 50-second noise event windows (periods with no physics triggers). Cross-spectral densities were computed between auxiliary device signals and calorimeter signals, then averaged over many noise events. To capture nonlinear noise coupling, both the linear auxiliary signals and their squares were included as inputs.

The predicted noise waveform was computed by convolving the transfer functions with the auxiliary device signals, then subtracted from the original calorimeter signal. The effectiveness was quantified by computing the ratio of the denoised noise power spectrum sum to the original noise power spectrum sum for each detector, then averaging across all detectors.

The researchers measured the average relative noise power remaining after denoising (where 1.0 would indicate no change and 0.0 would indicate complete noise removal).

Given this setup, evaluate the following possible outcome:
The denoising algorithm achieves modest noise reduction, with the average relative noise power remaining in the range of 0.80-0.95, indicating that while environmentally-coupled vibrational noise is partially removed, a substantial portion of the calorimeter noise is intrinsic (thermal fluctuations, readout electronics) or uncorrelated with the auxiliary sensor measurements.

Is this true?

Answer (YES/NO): NO